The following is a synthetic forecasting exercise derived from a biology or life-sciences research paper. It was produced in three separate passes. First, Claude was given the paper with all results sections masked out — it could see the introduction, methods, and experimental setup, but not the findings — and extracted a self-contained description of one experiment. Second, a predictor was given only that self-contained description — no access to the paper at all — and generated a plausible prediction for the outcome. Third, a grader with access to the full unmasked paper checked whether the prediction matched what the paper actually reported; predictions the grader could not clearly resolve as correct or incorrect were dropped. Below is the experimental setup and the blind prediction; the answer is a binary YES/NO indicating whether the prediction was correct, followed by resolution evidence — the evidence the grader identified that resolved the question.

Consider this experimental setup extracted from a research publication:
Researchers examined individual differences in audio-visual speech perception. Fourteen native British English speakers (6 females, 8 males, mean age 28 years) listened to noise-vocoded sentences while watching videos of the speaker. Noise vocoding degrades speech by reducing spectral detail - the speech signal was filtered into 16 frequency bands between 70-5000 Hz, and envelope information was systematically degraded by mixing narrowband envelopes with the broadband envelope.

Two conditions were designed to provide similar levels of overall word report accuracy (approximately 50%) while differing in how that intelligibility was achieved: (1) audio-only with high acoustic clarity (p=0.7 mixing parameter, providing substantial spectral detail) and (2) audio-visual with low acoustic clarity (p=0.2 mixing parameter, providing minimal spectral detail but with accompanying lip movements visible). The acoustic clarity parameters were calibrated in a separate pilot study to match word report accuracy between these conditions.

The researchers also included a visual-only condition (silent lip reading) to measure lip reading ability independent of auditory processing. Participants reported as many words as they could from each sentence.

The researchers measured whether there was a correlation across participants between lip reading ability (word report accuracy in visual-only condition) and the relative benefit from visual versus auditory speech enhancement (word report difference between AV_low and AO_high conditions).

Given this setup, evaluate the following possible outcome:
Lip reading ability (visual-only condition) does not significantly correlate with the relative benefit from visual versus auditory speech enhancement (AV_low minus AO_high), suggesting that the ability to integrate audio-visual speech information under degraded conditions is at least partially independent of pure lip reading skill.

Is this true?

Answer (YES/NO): NO